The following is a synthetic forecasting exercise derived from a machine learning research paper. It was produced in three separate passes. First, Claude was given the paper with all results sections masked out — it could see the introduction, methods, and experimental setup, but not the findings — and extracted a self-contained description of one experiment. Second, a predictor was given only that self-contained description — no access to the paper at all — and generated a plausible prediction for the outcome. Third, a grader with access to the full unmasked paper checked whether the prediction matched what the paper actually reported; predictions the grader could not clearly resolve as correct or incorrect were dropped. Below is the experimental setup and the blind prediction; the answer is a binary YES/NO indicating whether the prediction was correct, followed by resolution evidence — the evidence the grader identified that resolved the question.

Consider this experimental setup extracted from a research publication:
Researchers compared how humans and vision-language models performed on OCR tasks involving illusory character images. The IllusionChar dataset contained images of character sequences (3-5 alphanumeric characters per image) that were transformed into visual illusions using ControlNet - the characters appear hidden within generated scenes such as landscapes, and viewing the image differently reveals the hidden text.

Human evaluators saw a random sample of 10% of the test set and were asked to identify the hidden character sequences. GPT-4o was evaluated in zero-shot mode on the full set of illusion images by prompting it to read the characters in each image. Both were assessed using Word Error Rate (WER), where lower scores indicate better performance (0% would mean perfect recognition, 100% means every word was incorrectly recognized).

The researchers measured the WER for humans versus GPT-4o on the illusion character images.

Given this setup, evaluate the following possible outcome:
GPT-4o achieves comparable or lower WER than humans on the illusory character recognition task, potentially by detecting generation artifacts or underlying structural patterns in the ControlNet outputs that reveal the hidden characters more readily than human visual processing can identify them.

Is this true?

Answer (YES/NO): NO